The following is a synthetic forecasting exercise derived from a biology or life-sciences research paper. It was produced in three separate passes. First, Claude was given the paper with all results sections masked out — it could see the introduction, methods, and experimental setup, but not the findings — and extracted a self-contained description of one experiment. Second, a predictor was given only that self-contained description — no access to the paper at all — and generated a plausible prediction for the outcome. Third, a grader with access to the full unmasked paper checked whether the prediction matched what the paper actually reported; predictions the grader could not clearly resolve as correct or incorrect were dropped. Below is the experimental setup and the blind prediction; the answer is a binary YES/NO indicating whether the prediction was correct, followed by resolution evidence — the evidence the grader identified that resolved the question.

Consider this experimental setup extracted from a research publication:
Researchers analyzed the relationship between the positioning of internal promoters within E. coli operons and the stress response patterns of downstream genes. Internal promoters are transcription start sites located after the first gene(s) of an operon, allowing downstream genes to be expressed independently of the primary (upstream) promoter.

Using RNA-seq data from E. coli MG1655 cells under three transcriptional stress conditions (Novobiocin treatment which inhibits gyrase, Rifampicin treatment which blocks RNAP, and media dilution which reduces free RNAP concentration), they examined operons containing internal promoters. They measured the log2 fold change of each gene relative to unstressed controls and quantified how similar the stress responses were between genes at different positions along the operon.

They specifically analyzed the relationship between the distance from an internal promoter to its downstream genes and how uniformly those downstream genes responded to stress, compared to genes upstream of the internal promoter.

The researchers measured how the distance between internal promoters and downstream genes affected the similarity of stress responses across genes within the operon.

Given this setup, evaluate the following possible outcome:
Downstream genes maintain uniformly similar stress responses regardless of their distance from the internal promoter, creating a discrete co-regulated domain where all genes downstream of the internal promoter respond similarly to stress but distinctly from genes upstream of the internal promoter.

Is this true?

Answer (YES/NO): NO